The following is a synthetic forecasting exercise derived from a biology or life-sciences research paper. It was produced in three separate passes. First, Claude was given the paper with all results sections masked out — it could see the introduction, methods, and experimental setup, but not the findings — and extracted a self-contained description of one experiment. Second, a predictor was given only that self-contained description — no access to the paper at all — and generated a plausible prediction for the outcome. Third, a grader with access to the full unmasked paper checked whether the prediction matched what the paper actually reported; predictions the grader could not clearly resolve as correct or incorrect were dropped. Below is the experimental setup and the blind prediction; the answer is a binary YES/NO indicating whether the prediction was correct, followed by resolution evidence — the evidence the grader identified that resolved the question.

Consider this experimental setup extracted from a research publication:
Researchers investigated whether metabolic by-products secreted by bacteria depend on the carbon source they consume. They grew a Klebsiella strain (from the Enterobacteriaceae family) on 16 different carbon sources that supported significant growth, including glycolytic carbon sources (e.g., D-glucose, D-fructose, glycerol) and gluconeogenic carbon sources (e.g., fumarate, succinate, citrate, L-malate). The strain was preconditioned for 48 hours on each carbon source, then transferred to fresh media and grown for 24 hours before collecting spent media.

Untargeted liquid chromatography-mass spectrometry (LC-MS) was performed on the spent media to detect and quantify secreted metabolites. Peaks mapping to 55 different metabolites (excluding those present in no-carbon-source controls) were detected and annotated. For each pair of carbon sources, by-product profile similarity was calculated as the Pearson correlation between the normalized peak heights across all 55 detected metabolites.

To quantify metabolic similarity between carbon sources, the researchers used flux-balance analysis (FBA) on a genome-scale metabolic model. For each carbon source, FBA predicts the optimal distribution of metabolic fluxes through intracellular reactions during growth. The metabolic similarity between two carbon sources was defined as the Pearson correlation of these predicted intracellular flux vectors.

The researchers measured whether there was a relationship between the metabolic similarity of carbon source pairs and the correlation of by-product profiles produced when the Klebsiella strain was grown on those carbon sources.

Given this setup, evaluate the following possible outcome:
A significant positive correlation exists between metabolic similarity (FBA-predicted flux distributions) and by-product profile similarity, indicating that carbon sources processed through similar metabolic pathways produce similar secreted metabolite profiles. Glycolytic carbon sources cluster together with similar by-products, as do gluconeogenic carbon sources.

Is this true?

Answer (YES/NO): YES